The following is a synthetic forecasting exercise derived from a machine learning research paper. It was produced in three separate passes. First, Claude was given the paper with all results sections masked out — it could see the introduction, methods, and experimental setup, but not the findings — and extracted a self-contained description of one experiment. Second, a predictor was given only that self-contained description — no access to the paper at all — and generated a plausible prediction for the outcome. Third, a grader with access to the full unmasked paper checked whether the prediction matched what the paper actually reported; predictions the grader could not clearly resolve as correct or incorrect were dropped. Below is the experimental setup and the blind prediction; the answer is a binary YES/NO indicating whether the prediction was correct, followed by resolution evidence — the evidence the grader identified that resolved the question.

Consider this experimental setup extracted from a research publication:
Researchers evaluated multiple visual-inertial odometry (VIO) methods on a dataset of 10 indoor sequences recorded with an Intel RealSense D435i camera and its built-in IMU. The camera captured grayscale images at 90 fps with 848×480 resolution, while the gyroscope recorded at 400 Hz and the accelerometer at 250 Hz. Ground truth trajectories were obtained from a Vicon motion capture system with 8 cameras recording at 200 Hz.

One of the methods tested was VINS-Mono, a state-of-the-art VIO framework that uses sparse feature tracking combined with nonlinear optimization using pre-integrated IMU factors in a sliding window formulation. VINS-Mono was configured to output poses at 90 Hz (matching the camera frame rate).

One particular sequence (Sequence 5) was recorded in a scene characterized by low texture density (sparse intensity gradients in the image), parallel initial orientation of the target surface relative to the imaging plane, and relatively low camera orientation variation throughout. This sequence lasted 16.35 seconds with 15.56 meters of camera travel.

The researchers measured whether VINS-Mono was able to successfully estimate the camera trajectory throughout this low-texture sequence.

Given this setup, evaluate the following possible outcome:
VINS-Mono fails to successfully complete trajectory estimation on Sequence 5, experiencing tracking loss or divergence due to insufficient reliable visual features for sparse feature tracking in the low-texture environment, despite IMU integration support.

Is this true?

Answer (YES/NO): YES